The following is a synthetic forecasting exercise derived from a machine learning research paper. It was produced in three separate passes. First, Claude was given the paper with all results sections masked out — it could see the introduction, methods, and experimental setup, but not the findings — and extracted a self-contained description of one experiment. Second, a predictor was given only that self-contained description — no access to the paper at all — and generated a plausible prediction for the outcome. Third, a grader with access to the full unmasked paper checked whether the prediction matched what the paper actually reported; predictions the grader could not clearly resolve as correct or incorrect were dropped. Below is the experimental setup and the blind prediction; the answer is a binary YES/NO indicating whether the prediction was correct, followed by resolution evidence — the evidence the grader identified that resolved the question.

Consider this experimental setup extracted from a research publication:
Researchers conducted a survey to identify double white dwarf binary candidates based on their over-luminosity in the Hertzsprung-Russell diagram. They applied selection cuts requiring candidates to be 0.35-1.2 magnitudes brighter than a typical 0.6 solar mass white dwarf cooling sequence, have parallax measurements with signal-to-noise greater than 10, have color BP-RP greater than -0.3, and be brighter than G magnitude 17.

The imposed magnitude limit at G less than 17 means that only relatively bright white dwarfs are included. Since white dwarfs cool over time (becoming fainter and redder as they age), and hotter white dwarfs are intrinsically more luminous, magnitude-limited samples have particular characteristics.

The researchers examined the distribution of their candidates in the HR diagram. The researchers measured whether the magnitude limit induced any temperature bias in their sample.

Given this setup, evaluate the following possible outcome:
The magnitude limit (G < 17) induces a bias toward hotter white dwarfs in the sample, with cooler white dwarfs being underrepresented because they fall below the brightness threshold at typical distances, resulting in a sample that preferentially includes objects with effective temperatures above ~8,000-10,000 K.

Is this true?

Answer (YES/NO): YES